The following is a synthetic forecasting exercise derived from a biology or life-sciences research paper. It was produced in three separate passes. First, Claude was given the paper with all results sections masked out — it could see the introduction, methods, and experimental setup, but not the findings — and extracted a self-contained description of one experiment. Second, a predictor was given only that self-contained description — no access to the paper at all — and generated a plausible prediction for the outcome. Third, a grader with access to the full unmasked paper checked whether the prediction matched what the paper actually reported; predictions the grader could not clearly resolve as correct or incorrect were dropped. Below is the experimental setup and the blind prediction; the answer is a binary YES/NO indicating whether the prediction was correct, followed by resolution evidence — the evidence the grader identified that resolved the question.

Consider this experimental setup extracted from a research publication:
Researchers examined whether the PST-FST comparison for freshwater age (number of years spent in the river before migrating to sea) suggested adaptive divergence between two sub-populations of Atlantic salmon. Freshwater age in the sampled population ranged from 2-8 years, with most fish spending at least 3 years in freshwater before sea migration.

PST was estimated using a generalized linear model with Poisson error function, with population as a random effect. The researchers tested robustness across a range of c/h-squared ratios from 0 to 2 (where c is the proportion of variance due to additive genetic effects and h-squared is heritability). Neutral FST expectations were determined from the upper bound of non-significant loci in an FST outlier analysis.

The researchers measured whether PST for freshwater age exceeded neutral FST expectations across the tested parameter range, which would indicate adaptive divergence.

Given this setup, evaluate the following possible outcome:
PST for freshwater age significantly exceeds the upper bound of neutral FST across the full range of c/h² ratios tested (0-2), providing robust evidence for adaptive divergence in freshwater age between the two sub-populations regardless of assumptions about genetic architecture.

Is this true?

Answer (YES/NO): NO